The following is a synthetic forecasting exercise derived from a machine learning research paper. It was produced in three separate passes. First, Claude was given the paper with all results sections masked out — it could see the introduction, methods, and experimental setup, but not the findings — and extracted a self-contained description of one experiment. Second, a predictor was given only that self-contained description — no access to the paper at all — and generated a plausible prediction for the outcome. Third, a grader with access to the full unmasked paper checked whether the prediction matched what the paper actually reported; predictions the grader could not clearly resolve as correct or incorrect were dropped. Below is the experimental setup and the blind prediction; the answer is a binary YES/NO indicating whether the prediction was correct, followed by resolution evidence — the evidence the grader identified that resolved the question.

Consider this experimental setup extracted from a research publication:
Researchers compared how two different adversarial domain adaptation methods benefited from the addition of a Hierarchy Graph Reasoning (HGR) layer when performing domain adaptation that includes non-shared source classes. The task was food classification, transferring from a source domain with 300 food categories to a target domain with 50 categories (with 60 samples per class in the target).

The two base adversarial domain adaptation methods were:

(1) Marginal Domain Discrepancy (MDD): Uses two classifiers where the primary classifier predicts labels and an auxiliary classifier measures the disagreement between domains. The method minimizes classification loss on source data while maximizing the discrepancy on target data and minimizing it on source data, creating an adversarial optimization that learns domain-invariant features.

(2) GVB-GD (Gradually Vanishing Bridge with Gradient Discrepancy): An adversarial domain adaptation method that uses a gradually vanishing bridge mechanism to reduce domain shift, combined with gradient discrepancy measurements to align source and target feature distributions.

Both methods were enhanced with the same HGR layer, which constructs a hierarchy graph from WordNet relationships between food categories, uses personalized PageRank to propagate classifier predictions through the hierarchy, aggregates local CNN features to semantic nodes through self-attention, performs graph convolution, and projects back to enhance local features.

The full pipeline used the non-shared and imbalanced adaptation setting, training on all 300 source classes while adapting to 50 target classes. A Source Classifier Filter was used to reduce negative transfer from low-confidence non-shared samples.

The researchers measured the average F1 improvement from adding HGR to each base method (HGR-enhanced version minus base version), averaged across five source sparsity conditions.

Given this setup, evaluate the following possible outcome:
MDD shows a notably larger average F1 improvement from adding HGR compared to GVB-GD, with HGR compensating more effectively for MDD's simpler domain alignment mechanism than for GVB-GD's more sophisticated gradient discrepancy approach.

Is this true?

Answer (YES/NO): NO